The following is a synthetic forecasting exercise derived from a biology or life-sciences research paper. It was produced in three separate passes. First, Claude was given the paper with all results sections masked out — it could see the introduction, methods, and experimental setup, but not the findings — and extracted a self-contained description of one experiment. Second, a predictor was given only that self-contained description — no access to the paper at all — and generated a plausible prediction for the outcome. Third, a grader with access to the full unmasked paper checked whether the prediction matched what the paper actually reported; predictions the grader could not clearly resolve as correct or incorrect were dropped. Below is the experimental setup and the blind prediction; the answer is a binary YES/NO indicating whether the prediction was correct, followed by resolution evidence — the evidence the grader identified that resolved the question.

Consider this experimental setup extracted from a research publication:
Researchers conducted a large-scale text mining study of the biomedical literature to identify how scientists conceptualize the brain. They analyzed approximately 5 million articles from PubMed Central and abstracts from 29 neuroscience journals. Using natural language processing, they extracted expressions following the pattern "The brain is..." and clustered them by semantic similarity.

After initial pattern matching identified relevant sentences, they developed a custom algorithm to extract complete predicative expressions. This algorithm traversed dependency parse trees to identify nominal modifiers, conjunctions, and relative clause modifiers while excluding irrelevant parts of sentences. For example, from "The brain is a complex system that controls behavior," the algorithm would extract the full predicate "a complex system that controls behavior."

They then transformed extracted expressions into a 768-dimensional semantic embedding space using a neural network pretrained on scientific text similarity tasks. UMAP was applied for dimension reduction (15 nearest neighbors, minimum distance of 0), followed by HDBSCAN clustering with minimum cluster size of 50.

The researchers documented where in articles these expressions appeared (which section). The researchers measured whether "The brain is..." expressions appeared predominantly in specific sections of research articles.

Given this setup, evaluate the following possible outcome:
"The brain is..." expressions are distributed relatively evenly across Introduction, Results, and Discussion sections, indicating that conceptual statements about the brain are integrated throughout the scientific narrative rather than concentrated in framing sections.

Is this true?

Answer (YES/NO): NO